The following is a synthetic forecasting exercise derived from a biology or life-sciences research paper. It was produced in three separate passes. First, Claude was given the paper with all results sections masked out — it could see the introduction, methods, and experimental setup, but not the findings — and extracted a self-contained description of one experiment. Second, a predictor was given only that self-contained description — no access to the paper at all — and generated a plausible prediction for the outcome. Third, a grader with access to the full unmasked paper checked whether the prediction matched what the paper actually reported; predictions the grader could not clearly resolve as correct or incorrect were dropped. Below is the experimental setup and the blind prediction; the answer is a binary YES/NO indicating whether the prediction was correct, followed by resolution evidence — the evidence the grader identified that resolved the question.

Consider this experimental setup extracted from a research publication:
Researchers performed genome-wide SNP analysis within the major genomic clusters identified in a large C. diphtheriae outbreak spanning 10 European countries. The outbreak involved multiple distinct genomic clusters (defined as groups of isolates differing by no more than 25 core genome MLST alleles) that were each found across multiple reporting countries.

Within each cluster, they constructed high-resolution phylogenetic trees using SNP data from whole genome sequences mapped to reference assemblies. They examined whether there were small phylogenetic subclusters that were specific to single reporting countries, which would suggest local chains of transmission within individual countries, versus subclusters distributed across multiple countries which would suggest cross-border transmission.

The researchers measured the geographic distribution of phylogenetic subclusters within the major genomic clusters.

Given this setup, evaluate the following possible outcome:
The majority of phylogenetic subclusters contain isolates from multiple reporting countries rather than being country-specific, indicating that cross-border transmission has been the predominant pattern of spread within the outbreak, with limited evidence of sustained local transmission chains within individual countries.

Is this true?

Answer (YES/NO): YES